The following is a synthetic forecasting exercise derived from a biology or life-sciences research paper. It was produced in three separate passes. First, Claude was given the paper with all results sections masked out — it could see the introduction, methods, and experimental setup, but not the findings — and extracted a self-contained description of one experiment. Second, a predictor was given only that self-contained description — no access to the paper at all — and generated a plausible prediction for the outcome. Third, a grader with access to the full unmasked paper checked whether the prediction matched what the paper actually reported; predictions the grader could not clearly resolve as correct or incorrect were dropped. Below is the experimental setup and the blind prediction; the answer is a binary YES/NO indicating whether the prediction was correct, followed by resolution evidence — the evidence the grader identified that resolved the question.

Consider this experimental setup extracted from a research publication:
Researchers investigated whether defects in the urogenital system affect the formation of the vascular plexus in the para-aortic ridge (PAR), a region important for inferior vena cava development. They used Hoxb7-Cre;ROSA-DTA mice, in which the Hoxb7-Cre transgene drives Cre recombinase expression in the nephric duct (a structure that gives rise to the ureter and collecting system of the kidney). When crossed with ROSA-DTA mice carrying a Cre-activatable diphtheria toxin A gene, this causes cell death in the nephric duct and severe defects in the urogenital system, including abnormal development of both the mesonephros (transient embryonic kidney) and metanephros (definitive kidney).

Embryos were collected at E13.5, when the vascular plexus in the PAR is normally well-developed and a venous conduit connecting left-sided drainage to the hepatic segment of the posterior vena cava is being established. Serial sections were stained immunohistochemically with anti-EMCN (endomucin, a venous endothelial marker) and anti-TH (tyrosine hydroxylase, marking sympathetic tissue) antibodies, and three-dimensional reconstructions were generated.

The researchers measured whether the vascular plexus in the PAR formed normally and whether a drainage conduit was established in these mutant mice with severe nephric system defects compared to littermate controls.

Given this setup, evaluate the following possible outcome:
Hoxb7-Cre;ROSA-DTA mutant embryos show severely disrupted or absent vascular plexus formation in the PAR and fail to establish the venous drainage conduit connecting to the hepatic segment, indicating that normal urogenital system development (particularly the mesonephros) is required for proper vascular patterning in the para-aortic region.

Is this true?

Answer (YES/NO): NO